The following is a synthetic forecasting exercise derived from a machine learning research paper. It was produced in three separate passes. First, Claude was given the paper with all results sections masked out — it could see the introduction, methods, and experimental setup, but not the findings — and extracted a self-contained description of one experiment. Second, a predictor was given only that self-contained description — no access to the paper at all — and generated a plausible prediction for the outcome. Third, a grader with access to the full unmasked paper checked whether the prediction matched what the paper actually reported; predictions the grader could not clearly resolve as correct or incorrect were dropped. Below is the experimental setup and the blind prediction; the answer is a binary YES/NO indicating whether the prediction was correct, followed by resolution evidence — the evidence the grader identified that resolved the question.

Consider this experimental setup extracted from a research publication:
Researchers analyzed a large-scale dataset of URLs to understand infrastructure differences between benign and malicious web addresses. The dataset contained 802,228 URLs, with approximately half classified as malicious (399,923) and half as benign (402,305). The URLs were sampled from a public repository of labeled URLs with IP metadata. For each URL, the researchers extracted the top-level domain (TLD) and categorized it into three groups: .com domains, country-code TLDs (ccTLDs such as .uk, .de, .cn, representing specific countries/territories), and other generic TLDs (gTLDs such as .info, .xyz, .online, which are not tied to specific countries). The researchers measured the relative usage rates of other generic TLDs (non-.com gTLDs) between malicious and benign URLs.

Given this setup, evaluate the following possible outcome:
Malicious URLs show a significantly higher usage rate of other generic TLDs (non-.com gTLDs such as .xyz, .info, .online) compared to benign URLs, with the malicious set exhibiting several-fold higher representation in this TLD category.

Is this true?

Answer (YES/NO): NO